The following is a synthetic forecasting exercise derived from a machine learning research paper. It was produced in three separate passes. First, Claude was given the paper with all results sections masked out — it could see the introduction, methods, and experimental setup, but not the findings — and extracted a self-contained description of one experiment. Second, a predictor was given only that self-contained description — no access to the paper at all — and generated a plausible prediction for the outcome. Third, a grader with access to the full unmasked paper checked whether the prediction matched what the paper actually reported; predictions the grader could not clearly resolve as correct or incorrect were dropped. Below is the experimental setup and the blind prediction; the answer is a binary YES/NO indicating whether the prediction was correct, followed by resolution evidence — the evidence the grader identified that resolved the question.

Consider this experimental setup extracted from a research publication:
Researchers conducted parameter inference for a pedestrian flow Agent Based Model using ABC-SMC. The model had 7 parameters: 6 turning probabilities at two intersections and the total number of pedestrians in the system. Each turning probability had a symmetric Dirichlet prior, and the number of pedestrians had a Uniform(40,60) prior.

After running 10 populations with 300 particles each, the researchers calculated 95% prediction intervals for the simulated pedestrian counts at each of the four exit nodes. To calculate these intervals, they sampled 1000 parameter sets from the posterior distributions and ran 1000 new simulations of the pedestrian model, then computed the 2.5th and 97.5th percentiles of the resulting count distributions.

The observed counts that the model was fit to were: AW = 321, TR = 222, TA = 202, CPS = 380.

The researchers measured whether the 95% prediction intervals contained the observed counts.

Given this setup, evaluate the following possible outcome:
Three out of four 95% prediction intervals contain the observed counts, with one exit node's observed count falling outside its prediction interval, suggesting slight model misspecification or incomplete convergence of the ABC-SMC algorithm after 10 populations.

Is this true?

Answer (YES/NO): NO